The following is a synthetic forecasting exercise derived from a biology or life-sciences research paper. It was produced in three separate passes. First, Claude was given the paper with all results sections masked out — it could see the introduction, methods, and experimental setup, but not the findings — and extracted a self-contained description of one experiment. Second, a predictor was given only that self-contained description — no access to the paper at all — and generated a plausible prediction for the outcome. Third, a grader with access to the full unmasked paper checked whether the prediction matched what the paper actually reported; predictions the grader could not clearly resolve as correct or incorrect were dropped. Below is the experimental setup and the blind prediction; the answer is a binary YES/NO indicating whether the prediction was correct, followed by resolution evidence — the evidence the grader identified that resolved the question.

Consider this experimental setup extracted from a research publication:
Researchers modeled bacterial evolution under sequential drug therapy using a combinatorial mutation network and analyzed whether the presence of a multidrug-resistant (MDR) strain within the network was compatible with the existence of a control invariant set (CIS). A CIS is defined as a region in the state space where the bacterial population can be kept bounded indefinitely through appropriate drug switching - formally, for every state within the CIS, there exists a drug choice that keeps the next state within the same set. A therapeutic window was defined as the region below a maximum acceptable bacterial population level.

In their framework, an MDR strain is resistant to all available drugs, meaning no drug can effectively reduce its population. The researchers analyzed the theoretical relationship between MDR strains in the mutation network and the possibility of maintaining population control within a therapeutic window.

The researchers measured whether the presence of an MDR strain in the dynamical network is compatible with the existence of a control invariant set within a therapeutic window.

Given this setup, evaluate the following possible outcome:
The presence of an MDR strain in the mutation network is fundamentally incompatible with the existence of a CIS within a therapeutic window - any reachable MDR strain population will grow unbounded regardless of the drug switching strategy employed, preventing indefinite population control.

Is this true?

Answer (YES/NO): YES